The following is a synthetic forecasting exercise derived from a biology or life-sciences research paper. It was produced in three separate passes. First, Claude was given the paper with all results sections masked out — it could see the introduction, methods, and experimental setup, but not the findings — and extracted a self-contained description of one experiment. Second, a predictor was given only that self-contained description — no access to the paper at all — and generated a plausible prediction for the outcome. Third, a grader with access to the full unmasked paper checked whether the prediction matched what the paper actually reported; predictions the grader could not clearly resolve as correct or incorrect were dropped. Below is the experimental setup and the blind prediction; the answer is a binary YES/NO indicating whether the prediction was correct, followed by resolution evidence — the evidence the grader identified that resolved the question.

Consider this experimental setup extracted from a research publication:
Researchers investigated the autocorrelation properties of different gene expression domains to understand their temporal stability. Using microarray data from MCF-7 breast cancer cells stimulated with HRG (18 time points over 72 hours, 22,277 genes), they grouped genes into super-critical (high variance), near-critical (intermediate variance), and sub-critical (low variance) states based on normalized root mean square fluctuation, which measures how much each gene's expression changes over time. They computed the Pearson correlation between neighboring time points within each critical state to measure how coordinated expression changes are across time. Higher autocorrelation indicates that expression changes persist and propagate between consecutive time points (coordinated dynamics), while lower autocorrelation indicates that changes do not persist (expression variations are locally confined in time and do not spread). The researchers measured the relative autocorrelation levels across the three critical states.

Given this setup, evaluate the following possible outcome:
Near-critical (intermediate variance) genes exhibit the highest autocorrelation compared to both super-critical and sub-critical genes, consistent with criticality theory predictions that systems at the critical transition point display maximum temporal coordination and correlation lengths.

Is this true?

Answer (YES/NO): NO